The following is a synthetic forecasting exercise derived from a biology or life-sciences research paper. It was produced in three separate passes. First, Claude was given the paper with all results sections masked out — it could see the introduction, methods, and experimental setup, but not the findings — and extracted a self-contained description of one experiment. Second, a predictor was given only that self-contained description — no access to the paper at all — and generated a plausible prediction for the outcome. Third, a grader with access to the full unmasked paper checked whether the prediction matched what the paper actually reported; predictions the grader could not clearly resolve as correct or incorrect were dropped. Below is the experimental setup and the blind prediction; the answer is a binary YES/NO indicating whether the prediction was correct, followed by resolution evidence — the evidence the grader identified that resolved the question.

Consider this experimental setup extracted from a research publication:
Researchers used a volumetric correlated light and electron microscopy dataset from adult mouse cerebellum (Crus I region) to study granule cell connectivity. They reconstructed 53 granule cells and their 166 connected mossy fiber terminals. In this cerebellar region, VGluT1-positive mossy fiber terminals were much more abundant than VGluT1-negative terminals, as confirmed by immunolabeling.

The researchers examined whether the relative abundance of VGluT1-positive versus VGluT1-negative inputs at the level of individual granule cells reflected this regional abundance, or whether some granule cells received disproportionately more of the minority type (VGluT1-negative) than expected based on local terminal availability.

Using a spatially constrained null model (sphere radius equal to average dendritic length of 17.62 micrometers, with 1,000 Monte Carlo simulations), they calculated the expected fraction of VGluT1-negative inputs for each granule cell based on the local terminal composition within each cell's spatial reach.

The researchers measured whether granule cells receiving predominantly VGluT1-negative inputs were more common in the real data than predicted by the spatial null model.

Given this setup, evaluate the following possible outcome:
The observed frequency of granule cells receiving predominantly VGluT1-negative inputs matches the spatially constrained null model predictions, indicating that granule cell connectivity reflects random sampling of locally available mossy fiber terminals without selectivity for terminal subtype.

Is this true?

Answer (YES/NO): NO